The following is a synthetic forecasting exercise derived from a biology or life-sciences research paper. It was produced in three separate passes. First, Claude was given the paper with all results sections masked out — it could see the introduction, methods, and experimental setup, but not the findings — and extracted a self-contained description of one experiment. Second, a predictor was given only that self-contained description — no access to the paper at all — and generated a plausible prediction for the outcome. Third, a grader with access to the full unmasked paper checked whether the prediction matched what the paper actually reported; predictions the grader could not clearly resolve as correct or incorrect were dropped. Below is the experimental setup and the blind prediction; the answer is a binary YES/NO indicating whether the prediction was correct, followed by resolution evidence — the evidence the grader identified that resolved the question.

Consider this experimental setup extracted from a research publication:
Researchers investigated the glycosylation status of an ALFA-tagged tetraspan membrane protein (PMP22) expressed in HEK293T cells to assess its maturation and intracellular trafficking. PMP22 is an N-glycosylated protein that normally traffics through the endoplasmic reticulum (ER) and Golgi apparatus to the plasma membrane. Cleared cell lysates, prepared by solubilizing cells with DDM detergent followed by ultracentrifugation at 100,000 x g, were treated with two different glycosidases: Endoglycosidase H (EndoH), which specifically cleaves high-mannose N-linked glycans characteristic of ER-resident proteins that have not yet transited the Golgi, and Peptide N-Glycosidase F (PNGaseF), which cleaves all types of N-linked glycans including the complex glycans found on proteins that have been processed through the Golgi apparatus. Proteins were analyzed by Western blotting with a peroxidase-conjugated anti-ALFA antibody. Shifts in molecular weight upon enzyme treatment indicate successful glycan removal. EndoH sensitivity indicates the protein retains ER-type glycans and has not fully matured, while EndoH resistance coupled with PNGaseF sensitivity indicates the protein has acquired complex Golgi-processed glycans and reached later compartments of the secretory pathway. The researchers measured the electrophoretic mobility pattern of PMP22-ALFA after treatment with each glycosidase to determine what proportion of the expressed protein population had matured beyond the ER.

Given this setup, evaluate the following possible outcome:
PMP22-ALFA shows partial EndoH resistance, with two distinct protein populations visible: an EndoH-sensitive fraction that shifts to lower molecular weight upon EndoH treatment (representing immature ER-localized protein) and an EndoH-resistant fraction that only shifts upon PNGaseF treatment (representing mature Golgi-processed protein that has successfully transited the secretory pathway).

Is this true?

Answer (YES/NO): NO